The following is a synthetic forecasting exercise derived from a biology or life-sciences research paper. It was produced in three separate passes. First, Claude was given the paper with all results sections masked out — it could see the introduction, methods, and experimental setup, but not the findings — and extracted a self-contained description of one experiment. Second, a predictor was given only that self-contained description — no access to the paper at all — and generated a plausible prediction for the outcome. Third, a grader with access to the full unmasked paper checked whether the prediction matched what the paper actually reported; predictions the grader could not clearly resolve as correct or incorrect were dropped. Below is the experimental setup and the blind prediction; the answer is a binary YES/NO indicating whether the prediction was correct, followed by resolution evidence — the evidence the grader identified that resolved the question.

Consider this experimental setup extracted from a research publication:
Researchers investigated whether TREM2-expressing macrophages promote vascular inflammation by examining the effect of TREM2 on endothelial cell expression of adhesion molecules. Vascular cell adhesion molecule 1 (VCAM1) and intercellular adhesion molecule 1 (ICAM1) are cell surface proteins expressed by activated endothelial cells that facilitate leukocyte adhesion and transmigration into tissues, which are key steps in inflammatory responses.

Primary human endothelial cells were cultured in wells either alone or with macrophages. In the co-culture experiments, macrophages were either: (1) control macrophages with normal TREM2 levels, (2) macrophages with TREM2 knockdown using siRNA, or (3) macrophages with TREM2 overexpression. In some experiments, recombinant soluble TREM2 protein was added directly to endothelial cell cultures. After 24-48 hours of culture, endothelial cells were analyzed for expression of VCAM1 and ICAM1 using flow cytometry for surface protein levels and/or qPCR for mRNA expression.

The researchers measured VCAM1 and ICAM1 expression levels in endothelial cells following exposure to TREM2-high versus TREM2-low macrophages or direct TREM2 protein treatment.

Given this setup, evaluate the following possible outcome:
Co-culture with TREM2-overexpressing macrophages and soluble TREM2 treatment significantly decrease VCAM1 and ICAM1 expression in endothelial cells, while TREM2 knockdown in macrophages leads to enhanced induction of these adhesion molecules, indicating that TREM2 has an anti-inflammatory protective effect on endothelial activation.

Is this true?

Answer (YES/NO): NO